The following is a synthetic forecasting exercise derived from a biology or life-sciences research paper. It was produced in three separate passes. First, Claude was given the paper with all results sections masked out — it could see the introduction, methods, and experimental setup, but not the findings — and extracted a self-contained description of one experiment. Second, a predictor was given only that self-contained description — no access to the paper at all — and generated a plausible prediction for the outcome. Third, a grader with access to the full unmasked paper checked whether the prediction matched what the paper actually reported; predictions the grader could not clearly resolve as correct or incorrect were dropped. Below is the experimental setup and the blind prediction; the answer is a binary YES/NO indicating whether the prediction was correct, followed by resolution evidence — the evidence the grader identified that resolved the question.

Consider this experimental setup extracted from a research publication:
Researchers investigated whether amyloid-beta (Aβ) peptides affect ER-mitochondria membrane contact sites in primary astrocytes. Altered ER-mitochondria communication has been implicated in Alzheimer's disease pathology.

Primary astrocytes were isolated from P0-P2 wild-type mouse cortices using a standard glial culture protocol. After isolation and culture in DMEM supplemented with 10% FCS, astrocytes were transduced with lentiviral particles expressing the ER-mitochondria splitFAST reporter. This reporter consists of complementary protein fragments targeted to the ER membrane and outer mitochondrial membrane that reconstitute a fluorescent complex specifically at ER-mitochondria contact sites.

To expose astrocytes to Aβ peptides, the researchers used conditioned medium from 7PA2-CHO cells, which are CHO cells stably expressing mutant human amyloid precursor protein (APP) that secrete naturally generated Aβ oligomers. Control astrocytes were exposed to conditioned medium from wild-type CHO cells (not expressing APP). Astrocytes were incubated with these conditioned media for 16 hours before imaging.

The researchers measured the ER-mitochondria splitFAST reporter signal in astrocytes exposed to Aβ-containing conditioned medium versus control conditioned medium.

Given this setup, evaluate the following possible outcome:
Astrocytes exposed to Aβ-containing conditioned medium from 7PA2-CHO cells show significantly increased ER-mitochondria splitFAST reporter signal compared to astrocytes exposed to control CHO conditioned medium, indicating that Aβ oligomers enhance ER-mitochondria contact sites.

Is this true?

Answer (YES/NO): YES